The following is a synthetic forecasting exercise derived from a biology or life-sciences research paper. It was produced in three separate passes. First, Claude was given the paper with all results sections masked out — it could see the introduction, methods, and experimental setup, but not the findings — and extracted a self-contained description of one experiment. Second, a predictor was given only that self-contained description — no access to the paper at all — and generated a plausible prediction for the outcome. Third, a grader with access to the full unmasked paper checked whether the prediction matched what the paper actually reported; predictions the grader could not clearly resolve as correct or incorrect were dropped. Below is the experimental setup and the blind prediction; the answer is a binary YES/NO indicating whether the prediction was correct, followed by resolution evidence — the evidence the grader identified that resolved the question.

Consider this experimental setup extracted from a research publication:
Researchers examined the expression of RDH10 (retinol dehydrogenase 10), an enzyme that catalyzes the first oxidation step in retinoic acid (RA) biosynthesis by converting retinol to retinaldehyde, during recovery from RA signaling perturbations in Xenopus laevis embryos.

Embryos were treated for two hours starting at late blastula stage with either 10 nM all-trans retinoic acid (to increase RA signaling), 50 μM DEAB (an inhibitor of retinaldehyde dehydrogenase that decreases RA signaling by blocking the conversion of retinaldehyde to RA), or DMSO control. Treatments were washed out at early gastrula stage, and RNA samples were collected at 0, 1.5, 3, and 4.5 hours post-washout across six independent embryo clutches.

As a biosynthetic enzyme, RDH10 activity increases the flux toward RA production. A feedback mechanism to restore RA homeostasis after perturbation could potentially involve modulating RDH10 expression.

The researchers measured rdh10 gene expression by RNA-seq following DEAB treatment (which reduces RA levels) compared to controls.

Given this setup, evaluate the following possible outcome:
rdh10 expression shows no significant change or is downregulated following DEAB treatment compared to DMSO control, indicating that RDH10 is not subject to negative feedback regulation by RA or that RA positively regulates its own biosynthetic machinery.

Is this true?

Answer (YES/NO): NO